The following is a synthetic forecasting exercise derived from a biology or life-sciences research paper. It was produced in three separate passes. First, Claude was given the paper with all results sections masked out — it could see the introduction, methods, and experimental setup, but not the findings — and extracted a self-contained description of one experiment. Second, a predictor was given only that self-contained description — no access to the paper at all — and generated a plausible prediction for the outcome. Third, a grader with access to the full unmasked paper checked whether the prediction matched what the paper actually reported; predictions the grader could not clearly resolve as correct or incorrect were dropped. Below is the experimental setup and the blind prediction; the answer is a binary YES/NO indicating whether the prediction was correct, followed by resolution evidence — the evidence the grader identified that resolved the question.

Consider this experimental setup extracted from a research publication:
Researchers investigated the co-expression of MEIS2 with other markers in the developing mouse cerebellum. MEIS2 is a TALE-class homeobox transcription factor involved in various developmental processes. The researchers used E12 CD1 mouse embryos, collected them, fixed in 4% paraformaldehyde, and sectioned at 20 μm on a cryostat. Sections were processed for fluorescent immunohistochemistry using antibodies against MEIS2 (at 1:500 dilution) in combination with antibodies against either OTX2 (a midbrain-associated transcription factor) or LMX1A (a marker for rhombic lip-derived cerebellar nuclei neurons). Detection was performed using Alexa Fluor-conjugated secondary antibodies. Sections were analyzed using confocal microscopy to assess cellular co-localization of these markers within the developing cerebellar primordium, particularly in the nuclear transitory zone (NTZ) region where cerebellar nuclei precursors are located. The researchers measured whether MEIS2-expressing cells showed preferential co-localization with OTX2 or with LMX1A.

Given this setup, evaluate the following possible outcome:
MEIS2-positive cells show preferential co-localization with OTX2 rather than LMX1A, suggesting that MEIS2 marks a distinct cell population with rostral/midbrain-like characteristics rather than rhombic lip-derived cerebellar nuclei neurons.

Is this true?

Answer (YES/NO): NO